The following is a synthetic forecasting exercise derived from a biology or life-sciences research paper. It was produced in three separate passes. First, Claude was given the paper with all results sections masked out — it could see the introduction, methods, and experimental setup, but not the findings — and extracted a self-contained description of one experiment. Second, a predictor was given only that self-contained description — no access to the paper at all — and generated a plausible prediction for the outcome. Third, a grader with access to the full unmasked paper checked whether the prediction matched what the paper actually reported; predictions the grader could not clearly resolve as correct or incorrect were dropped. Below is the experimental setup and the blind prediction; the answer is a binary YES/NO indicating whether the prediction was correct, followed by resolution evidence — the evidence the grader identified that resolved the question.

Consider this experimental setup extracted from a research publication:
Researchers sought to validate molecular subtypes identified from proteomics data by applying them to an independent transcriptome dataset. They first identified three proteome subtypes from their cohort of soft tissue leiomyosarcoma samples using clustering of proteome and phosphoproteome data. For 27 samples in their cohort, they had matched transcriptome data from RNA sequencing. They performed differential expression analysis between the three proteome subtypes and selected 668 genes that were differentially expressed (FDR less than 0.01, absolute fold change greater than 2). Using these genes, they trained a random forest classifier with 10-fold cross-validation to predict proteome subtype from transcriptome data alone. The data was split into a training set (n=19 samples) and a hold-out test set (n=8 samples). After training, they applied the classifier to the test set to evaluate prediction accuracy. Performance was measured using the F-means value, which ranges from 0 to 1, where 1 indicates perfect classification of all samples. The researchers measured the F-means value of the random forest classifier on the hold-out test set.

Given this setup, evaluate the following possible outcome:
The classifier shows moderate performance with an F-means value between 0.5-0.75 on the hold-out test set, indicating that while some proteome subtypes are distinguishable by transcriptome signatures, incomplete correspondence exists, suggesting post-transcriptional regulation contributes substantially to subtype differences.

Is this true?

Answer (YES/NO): NO